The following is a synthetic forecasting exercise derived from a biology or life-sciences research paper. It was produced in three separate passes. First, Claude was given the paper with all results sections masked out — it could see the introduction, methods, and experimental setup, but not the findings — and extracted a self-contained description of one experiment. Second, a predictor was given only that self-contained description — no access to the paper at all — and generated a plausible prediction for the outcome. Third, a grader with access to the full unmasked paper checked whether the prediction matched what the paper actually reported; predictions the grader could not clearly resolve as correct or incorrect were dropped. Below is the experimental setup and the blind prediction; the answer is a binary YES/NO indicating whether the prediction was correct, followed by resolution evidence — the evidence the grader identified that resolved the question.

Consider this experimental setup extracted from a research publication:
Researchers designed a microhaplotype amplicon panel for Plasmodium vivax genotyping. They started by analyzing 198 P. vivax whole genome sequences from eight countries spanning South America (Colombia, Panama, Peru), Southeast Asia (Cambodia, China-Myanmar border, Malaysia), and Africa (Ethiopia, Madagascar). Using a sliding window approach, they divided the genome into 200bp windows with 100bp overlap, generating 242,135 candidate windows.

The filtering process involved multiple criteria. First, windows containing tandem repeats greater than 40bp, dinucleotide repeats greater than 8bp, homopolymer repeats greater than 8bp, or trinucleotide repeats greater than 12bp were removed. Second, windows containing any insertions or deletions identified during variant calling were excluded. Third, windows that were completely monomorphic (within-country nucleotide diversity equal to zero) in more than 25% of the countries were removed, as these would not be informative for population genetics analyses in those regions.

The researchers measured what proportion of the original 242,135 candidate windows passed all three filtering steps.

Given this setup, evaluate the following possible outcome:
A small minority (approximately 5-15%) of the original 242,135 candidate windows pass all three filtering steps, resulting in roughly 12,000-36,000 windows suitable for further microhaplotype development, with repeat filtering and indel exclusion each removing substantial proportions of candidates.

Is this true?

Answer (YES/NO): NO